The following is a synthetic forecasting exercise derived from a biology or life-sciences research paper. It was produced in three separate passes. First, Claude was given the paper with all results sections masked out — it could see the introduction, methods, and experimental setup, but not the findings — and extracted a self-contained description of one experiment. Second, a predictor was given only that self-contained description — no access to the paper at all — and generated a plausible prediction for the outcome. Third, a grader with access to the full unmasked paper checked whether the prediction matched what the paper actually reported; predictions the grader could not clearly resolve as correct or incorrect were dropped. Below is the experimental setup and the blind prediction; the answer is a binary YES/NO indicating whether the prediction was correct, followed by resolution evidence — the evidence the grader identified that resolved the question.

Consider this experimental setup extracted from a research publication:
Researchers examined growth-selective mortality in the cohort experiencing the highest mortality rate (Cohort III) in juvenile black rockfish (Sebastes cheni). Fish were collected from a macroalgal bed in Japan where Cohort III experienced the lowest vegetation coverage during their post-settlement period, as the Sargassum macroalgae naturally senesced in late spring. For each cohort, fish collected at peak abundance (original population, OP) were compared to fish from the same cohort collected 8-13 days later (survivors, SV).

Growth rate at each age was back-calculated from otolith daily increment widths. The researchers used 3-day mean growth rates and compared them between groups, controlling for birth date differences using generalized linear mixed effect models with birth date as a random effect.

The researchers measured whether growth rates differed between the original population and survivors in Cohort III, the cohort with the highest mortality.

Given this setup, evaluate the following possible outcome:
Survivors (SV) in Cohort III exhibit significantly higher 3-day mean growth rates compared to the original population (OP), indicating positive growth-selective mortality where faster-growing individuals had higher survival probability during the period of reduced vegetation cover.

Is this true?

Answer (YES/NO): NO